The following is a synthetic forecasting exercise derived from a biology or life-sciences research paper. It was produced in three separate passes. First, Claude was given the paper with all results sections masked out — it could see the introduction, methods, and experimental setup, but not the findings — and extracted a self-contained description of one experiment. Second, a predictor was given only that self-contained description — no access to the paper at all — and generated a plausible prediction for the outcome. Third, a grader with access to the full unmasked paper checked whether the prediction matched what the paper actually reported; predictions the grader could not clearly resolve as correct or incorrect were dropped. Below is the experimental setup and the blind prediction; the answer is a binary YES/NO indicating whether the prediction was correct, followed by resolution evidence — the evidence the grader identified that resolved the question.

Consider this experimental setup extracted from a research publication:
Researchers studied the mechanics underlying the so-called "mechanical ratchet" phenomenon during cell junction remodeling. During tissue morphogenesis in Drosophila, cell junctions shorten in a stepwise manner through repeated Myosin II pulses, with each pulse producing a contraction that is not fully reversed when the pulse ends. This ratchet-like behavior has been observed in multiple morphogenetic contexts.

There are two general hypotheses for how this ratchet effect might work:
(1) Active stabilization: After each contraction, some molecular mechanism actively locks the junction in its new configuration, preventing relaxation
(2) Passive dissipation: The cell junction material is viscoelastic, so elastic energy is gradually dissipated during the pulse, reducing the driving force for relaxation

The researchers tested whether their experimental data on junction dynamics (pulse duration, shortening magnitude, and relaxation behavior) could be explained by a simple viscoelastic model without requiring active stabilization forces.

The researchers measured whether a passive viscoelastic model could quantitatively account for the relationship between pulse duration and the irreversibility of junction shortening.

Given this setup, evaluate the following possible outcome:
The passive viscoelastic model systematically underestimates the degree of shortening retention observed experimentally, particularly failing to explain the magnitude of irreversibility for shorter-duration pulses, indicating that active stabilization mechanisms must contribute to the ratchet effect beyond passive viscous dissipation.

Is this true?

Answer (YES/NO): NO